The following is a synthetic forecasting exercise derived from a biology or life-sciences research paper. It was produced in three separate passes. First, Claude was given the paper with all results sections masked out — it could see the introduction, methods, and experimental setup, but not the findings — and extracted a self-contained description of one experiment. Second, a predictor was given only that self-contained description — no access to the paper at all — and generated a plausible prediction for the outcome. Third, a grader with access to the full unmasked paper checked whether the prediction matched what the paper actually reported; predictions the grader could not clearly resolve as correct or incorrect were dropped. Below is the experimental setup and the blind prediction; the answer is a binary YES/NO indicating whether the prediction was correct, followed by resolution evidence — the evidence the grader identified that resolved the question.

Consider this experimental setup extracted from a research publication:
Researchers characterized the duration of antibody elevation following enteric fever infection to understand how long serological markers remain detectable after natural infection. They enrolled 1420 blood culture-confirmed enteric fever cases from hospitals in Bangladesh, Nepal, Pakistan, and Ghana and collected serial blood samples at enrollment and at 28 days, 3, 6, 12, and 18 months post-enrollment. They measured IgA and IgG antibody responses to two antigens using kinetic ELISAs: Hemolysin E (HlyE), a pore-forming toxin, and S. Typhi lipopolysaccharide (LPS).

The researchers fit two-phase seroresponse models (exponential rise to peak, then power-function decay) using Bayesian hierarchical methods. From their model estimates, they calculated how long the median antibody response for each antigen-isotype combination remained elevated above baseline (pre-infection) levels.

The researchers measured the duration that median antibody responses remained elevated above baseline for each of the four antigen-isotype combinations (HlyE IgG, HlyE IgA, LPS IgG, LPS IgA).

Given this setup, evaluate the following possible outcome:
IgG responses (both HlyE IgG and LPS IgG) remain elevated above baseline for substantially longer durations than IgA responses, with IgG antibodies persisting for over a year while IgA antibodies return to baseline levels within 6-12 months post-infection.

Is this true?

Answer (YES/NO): NO